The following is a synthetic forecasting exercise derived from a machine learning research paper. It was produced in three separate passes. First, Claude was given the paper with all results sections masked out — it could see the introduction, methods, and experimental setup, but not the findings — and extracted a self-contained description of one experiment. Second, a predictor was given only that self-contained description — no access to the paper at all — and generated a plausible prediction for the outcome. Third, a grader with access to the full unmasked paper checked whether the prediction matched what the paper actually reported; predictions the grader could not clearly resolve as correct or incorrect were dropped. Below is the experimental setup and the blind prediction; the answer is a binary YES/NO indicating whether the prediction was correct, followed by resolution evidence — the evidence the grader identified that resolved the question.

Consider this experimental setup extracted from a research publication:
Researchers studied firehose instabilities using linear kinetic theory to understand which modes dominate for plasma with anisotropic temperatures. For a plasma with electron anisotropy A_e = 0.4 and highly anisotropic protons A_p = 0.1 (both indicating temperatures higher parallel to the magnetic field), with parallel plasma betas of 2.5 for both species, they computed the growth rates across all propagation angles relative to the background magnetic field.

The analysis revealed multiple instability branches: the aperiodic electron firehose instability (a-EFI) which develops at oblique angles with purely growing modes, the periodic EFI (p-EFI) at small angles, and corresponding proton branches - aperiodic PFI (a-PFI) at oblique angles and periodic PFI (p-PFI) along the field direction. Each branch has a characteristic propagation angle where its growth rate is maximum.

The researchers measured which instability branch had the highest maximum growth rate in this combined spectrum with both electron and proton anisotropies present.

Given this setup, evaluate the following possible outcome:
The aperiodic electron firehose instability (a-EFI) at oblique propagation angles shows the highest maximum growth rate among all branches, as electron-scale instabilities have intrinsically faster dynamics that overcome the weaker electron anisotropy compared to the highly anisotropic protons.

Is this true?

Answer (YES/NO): YES